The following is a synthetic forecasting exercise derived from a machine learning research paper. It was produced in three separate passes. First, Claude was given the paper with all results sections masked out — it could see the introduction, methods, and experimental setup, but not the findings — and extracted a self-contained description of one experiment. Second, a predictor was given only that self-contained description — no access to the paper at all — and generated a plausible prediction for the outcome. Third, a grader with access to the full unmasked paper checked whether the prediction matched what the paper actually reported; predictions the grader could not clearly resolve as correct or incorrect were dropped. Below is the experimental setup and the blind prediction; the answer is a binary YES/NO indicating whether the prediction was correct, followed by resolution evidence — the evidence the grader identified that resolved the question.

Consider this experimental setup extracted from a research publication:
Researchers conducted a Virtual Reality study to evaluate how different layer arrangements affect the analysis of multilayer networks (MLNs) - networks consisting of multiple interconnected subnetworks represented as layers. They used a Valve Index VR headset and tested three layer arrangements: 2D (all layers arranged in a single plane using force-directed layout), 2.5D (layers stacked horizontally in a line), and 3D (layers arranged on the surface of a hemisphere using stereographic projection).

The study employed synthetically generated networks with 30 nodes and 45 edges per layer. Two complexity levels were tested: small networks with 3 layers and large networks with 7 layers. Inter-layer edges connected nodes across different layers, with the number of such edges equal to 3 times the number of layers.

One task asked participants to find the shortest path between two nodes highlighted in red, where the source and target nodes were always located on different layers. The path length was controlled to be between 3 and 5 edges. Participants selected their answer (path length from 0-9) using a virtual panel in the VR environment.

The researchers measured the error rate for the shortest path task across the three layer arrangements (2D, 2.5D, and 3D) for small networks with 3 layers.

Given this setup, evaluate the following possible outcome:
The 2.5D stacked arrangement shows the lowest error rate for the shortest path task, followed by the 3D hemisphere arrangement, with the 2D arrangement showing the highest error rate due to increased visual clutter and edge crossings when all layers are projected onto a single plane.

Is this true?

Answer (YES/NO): YES